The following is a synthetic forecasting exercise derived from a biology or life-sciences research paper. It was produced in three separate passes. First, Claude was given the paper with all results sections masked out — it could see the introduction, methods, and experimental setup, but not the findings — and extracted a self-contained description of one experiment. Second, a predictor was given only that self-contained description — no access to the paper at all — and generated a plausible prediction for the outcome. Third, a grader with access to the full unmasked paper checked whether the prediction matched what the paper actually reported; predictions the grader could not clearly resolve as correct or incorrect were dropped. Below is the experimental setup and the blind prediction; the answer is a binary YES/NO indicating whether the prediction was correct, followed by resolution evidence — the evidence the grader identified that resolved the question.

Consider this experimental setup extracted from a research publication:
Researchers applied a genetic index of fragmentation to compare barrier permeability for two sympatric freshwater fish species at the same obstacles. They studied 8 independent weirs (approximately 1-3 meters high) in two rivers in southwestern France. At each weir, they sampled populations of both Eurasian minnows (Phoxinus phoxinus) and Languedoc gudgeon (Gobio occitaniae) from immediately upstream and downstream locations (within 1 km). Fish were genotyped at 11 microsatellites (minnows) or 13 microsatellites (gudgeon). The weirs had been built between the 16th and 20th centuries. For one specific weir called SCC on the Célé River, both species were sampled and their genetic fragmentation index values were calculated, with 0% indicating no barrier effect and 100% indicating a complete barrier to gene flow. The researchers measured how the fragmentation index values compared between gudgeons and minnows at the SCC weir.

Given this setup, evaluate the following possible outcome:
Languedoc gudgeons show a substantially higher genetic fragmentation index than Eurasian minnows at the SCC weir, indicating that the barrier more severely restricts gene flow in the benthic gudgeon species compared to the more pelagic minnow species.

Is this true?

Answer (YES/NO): YES